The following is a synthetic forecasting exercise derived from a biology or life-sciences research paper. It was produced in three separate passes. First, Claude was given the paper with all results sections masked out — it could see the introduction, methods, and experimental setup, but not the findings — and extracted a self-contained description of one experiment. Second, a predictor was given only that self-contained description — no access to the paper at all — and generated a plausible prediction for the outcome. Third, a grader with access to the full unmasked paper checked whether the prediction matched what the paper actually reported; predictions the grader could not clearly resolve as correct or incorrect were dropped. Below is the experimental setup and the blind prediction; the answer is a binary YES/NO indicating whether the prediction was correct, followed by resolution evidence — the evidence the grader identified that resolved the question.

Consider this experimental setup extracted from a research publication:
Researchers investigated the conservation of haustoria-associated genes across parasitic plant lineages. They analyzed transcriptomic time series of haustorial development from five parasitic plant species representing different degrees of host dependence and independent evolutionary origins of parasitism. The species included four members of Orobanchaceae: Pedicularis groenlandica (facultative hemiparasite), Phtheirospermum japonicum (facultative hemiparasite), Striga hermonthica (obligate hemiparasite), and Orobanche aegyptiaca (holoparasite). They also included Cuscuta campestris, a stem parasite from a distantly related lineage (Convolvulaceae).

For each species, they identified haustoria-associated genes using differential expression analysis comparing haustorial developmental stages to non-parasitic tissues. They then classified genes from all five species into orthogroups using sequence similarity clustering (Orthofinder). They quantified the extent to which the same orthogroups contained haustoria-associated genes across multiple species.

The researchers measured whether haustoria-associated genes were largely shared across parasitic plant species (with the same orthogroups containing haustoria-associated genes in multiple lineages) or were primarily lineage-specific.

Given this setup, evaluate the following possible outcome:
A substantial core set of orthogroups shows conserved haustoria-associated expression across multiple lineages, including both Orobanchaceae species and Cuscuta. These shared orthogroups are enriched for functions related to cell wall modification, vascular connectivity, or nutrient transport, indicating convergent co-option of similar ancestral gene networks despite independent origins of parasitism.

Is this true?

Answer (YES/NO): NO